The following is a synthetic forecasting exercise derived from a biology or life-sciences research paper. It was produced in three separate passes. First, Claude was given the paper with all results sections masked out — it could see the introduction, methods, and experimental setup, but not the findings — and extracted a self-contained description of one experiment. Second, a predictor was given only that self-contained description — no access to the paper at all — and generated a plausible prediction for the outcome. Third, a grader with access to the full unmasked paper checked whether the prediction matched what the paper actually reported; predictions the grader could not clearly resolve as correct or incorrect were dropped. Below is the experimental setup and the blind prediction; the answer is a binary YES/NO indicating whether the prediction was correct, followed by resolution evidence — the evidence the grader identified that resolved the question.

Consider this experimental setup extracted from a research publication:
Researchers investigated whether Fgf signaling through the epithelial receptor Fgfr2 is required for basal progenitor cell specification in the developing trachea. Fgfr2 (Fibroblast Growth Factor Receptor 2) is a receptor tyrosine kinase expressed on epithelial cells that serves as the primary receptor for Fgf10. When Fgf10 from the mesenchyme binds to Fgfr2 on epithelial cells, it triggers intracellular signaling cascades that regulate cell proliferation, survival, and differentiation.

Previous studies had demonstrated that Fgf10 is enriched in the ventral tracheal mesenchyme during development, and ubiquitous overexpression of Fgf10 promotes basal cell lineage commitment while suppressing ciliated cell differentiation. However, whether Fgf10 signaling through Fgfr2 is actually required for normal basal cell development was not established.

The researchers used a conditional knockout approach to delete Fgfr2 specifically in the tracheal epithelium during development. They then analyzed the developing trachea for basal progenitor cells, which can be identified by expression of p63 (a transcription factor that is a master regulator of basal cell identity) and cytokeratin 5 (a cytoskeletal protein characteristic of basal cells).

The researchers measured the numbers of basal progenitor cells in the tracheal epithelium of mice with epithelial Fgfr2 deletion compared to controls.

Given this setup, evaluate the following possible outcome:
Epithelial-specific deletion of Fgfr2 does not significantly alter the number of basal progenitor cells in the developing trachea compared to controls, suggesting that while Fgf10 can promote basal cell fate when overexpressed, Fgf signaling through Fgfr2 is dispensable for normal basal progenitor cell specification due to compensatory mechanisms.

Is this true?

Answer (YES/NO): NO